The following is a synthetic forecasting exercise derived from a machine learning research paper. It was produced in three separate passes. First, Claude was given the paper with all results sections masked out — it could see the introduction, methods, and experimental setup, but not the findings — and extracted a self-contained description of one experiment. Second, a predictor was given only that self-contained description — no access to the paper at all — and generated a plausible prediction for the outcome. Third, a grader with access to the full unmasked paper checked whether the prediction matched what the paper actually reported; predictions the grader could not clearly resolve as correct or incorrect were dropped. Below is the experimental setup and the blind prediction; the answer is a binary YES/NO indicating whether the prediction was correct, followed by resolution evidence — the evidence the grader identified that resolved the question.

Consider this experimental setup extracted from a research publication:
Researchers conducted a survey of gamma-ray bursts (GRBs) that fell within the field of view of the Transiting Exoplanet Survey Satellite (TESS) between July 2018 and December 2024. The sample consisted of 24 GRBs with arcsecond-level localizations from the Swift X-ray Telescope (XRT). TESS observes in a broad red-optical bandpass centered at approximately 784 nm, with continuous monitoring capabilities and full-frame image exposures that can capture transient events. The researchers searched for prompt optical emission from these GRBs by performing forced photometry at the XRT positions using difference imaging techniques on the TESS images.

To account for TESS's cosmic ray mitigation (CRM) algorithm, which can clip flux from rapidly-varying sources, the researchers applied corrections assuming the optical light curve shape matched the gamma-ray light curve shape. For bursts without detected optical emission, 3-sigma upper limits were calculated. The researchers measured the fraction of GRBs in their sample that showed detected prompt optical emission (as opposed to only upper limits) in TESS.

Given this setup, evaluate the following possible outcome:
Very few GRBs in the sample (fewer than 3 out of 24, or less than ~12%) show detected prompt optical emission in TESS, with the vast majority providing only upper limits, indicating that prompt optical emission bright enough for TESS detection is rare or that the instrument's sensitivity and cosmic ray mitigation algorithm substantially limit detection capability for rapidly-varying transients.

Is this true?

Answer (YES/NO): NO